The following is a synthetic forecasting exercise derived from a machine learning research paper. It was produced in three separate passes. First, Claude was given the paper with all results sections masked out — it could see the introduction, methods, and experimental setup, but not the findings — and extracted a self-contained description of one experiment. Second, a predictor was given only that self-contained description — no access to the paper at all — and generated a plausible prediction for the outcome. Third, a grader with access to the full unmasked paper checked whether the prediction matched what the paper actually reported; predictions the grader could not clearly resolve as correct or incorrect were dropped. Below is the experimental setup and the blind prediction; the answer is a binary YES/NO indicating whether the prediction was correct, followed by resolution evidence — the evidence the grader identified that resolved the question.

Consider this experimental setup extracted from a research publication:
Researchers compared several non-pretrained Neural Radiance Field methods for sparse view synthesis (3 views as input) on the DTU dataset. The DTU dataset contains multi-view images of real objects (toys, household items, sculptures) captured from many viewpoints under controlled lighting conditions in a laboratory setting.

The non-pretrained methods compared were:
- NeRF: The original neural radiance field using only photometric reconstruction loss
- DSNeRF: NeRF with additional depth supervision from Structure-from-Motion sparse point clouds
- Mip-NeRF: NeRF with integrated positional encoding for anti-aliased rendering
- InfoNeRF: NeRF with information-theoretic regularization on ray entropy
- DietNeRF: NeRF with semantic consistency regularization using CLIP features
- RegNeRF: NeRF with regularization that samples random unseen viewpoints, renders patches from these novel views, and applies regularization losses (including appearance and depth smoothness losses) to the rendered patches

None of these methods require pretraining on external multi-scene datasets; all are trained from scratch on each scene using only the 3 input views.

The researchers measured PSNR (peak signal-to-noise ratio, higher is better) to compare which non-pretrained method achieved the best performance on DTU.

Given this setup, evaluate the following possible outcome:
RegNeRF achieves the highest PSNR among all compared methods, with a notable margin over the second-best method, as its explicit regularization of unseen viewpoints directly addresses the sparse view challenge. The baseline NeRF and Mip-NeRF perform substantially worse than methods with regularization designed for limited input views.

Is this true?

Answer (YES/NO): NO